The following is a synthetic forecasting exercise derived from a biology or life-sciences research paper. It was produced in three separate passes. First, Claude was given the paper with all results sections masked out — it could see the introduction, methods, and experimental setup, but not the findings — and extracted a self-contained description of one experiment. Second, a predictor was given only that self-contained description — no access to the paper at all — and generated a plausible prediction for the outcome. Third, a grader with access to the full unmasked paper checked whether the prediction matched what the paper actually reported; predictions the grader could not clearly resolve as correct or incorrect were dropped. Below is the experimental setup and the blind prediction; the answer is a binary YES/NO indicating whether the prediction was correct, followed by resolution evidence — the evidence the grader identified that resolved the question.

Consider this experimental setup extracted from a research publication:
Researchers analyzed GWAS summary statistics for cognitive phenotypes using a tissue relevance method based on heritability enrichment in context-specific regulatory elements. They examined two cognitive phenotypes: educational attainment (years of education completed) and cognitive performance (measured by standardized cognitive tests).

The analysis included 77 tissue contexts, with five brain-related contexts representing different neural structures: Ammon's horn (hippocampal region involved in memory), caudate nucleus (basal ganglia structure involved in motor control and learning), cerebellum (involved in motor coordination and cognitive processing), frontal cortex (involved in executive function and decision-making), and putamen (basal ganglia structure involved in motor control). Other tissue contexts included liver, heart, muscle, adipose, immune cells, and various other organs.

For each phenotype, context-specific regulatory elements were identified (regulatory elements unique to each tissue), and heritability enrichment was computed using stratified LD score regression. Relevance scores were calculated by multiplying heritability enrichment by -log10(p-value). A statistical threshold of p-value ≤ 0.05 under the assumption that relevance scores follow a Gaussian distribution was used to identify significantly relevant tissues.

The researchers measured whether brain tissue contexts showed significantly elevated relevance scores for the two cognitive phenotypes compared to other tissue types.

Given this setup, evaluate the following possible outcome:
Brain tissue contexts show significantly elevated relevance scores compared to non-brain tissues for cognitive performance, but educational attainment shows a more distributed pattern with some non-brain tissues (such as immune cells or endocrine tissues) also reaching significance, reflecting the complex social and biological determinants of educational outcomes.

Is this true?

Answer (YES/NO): NO